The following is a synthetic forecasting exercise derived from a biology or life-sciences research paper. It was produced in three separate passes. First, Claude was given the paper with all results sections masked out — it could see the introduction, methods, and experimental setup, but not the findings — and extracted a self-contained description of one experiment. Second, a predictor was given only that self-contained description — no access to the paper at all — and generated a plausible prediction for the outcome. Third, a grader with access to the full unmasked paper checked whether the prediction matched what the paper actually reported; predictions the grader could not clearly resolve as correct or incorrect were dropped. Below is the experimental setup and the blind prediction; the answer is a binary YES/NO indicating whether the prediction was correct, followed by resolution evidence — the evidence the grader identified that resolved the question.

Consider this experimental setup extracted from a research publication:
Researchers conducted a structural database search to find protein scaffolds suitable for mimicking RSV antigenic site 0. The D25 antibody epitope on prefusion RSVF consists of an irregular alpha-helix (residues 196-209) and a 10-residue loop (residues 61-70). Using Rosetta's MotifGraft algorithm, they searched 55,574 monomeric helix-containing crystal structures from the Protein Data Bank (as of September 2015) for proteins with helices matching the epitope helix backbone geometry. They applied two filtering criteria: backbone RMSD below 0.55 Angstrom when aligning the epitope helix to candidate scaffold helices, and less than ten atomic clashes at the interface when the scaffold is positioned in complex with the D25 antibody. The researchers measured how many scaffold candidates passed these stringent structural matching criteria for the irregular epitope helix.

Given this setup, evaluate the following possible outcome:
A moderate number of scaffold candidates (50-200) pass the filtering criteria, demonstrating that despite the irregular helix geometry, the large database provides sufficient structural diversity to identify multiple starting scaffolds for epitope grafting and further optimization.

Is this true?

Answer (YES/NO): NO